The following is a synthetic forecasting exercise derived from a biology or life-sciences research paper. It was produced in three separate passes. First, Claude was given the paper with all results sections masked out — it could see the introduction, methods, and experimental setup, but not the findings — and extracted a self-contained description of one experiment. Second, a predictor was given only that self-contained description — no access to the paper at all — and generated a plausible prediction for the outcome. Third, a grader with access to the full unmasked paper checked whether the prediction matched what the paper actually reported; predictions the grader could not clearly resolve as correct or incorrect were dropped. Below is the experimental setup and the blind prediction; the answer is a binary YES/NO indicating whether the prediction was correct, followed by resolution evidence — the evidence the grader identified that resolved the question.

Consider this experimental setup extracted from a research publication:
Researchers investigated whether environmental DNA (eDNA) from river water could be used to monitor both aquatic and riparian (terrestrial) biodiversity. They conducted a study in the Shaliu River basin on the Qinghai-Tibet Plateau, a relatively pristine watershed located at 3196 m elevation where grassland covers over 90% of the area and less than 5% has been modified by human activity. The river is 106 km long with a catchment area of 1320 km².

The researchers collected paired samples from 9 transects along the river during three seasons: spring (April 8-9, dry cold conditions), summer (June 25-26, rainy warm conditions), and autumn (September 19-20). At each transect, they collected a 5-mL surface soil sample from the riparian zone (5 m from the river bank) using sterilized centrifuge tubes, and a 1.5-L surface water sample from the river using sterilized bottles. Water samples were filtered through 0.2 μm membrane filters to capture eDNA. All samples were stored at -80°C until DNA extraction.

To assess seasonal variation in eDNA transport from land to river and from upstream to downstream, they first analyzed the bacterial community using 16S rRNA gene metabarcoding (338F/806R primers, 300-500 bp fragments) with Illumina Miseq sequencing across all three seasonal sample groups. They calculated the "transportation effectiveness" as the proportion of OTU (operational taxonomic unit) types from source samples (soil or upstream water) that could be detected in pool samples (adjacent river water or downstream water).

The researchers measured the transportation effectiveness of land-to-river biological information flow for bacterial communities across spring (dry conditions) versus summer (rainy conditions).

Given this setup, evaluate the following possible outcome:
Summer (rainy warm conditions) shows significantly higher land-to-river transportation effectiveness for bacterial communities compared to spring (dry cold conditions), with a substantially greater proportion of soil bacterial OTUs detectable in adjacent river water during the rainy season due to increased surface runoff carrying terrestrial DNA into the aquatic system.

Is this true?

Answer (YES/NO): YES